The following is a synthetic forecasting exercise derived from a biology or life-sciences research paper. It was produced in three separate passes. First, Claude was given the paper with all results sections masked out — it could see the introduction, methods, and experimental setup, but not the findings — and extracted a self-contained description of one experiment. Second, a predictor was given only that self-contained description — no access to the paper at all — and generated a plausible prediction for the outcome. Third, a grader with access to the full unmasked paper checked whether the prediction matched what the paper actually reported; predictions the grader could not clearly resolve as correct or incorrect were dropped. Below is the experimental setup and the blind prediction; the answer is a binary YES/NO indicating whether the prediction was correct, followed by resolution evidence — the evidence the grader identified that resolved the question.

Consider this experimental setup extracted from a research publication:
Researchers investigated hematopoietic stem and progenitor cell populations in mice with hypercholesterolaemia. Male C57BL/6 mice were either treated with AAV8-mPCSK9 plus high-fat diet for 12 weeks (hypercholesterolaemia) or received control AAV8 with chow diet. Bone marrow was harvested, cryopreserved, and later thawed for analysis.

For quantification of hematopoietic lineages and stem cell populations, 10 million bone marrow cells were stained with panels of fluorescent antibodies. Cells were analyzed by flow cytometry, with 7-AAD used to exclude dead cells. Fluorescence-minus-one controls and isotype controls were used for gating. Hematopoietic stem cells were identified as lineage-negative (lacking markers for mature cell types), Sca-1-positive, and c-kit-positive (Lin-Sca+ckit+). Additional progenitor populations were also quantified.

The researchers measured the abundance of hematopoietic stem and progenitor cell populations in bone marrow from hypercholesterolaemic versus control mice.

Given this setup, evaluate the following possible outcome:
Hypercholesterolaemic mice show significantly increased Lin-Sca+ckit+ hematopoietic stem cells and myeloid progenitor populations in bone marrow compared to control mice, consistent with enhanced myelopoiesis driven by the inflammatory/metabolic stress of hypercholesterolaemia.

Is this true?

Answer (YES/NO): NO